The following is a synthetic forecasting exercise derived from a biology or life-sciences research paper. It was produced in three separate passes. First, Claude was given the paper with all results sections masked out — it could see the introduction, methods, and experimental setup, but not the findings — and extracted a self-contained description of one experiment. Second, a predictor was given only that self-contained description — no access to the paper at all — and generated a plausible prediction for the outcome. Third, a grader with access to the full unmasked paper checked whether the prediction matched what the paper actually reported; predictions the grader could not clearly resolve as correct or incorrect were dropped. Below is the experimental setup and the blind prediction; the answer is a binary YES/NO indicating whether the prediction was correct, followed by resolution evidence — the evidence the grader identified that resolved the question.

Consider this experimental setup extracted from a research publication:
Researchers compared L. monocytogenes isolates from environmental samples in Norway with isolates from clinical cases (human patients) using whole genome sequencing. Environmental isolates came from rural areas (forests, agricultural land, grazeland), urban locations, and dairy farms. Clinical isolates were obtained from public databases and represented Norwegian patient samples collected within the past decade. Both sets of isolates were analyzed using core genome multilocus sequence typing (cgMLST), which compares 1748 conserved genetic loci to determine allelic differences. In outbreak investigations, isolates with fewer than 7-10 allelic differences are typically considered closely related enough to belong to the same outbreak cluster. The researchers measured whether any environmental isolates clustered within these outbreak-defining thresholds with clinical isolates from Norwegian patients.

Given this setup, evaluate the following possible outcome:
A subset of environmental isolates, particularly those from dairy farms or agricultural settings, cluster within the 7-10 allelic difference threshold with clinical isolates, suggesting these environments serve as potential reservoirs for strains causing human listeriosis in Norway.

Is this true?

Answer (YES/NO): YES